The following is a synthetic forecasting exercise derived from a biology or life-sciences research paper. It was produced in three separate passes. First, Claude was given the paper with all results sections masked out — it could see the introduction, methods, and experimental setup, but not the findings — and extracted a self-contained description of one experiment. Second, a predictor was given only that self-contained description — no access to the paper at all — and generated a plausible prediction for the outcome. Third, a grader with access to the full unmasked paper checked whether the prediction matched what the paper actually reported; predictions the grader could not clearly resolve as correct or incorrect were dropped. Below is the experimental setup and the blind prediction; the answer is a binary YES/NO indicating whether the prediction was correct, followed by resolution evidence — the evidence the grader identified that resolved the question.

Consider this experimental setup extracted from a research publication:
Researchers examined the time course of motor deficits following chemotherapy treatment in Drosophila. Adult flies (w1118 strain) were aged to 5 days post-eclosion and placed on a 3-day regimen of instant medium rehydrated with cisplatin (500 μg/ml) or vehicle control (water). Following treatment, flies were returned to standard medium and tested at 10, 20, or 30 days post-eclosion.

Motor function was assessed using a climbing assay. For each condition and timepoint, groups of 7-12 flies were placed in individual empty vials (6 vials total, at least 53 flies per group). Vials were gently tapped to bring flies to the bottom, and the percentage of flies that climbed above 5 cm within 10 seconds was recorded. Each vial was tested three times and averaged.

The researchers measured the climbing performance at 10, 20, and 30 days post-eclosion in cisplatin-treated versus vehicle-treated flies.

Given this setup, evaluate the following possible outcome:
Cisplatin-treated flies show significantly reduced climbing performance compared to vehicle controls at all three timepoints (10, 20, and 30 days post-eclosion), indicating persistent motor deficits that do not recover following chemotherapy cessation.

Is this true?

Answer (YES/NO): NO